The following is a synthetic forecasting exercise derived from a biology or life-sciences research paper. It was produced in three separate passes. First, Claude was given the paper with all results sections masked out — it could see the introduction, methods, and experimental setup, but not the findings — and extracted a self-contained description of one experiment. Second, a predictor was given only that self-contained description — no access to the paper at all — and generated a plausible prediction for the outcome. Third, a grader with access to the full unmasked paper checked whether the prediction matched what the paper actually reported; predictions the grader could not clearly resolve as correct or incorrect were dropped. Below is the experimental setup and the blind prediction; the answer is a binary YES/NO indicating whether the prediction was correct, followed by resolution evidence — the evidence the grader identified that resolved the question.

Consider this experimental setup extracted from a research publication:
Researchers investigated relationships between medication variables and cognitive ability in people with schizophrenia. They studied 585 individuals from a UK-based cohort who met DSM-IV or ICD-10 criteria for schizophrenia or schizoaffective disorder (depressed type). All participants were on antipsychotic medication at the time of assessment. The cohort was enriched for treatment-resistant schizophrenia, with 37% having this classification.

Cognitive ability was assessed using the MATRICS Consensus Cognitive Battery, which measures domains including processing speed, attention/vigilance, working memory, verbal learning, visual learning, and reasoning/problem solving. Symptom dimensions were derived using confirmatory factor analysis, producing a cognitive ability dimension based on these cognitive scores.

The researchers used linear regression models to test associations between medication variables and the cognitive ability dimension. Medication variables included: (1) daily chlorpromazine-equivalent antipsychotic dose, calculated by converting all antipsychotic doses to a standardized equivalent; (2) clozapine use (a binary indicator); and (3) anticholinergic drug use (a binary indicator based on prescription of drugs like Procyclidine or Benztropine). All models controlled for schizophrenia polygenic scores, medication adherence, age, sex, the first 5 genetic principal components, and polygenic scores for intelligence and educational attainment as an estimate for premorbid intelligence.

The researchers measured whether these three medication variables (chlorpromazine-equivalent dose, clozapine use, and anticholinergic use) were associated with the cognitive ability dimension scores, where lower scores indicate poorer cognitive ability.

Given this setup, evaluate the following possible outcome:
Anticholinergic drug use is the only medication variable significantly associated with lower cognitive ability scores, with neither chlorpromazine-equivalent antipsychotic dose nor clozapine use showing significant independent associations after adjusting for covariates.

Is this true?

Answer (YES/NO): NO